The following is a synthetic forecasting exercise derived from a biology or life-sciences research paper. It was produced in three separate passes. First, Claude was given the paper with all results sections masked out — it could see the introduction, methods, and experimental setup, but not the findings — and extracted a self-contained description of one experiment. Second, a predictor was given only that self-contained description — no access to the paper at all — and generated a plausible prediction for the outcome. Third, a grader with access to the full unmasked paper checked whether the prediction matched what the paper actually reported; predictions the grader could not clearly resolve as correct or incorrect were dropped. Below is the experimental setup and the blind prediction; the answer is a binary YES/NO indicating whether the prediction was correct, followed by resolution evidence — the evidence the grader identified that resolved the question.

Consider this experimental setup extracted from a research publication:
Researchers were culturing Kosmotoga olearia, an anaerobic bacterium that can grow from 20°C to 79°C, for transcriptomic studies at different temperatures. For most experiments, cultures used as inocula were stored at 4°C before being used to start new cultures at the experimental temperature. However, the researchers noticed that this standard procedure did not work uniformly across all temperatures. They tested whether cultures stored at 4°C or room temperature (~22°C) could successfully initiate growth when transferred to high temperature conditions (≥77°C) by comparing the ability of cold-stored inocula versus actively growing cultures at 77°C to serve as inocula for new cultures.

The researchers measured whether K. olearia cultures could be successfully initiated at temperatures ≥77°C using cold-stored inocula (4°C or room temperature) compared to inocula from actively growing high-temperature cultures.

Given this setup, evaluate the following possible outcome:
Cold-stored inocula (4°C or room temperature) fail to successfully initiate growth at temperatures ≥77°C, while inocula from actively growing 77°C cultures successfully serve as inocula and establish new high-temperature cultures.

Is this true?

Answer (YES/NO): YES